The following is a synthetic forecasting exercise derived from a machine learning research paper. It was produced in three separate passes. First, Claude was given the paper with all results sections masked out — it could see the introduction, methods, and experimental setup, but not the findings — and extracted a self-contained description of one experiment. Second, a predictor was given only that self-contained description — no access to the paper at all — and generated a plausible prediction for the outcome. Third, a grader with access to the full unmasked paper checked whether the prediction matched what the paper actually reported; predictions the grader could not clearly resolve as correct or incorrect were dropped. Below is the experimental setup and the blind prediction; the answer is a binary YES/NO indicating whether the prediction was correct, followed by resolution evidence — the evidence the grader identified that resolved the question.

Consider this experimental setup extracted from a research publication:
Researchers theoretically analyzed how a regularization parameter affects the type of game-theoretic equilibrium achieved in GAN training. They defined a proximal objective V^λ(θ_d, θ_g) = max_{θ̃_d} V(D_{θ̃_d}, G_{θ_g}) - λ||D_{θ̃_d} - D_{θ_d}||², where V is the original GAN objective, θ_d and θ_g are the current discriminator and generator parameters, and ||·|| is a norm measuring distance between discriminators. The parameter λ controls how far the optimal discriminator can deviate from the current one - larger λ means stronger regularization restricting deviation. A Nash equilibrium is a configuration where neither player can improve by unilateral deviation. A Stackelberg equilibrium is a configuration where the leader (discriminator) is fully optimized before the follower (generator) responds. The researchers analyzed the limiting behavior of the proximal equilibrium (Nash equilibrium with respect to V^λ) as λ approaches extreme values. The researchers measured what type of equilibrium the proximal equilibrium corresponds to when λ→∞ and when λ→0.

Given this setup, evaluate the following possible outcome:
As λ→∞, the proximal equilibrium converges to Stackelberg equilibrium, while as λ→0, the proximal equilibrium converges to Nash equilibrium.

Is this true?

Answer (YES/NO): NO